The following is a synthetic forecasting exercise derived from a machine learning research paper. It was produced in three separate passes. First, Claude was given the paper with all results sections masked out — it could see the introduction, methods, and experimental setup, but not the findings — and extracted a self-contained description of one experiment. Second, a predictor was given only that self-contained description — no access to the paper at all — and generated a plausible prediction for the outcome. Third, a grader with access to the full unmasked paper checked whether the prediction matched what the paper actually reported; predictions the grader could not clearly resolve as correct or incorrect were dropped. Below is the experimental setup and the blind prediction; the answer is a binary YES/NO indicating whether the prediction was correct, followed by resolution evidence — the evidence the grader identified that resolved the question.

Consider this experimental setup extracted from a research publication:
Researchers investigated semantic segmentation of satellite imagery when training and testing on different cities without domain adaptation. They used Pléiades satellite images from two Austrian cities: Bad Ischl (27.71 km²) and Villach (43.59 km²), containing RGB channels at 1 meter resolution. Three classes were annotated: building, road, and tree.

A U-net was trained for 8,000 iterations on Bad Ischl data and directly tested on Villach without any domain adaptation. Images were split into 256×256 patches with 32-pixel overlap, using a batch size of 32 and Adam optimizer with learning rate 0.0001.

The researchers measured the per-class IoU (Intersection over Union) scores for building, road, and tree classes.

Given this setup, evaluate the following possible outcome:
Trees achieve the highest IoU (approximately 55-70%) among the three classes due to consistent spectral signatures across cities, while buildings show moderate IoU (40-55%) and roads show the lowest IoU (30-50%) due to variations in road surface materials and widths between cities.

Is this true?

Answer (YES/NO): NO